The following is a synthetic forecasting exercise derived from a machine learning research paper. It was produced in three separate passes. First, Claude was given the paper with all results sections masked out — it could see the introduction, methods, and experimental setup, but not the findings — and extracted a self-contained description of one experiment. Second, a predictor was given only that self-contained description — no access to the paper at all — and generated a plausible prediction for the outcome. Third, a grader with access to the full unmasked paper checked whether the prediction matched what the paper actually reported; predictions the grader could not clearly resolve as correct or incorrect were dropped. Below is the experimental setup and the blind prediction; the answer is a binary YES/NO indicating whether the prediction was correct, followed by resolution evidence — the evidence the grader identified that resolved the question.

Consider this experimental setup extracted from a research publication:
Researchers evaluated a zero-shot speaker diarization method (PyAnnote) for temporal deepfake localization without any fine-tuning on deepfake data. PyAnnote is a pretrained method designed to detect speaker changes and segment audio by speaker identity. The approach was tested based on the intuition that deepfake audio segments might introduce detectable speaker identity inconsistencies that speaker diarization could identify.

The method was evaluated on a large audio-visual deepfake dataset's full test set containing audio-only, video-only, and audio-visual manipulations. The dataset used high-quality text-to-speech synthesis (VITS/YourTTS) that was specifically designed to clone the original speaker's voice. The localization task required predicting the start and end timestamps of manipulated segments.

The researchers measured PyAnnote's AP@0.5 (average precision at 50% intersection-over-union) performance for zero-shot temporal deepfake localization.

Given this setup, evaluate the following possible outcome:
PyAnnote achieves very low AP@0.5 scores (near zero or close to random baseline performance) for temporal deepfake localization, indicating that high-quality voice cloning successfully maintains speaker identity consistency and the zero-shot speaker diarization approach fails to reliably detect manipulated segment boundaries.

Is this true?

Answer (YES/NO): YES